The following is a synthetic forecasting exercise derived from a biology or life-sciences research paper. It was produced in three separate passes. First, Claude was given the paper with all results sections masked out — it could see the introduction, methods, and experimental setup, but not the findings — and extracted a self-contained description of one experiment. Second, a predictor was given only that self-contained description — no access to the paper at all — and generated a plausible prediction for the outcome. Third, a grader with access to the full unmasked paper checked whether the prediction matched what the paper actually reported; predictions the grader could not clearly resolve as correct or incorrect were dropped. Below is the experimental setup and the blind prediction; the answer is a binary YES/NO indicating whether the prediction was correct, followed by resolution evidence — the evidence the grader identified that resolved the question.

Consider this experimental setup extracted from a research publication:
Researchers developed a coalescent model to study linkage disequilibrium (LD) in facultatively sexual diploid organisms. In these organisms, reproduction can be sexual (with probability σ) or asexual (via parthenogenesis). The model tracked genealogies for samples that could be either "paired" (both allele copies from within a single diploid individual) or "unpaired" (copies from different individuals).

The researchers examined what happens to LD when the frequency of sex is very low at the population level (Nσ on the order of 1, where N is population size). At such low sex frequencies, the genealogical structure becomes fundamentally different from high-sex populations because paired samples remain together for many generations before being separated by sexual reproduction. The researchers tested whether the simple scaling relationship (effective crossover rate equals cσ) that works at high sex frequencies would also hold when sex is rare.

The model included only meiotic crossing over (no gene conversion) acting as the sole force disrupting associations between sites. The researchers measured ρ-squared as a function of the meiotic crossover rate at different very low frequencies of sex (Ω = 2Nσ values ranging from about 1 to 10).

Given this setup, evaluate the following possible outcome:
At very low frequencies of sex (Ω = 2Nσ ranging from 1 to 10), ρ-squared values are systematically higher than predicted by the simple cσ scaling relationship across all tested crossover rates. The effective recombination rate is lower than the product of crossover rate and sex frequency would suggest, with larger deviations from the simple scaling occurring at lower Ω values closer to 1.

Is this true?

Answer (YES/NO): YES